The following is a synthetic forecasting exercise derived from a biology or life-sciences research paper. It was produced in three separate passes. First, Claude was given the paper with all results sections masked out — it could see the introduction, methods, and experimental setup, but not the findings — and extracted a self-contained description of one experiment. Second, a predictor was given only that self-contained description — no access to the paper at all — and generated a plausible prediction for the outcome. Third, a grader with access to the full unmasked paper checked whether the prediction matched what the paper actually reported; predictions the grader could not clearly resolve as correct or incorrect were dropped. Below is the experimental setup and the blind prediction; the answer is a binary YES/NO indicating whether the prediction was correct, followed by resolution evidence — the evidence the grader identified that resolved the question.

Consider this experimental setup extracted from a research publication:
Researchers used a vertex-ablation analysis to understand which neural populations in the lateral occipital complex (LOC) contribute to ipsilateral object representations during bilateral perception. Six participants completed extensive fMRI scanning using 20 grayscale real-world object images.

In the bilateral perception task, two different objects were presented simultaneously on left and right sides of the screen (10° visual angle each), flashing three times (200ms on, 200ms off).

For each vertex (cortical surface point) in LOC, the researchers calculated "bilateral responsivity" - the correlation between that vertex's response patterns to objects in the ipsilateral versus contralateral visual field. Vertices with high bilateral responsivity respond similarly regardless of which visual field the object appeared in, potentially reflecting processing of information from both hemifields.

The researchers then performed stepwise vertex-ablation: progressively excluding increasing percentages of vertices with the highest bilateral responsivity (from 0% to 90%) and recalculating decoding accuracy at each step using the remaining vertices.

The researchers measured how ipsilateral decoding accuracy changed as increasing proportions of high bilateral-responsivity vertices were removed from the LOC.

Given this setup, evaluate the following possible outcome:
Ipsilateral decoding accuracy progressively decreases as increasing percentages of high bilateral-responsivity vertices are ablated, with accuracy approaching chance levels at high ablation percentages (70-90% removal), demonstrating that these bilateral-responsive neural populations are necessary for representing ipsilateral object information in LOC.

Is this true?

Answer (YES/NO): NO